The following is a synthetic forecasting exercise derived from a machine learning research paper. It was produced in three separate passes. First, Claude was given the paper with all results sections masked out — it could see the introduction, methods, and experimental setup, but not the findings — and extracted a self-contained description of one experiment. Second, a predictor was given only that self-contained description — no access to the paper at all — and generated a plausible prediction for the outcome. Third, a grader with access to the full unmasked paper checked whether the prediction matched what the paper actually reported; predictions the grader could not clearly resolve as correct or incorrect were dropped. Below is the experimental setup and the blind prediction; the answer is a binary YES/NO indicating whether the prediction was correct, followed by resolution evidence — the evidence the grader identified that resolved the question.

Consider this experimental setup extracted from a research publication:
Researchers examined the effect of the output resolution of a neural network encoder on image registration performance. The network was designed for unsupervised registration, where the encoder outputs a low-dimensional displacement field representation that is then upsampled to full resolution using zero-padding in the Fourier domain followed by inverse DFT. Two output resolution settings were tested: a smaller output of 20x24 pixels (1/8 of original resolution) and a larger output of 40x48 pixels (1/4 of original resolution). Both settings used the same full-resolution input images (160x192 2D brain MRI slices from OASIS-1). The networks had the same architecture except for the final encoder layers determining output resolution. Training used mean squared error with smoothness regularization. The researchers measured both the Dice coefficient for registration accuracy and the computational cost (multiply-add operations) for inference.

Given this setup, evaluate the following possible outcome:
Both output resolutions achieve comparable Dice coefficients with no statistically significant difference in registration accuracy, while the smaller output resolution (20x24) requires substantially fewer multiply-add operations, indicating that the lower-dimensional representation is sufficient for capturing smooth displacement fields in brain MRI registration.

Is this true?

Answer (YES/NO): NO